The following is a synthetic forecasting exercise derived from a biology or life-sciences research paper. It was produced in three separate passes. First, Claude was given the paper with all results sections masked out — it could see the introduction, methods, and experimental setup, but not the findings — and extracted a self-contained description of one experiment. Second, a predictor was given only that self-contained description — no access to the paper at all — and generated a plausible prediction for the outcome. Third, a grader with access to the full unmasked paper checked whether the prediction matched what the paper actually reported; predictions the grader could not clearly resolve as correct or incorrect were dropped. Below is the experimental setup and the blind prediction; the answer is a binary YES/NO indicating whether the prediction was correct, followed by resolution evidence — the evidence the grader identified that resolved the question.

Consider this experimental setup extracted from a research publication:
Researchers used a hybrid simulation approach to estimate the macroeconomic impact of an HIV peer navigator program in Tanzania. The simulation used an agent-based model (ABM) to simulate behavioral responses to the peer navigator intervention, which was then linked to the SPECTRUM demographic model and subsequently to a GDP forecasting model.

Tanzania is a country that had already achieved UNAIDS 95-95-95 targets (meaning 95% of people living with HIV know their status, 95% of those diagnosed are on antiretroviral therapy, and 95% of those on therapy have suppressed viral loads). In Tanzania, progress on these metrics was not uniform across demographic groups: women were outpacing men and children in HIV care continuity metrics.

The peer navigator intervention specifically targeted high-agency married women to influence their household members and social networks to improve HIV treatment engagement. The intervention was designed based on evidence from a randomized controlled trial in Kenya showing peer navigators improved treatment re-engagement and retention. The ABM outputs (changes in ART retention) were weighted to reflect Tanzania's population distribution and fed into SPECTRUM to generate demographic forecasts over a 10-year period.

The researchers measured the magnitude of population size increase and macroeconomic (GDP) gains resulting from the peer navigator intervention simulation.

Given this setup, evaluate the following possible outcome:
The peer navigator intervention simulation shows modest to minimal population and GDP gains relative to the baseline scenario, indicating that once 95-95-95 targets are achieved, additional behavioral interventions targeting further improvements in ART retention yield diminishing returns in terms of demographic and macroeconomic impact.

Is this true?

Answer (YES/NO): YES